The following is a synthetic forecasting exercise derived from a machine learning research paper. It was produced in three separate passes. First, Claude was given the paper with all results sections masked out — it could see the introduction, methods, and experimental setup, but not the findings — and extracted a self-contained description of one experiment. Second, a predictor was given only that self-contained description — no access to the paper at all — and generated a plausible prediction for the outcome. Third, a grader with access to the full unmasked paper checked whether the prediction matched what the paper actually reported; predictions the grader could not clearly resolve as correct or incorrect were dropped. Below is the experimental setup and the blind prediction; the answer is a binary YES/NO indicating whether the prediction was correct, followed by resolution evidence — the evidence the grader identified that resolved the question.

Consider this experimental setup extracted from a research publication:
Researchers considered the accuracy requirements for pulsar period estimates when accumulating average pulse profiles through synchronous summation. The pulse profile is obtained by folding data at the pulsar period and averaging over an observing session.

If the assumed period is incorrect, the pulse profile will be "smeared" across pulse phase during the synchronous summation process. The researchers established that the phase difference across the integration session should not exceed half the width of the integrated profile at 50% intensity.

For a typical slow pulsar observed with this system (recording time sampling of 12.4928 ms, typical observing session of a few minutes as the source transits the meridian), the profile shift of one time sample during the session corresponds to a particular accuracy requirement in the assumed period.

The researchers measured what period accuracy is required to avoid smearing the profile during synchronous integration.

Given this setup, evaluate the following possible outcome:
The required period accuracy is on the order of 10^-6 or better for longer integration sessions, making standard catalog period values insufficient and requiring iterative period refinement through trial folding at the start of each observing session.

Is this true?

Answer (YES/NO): NO